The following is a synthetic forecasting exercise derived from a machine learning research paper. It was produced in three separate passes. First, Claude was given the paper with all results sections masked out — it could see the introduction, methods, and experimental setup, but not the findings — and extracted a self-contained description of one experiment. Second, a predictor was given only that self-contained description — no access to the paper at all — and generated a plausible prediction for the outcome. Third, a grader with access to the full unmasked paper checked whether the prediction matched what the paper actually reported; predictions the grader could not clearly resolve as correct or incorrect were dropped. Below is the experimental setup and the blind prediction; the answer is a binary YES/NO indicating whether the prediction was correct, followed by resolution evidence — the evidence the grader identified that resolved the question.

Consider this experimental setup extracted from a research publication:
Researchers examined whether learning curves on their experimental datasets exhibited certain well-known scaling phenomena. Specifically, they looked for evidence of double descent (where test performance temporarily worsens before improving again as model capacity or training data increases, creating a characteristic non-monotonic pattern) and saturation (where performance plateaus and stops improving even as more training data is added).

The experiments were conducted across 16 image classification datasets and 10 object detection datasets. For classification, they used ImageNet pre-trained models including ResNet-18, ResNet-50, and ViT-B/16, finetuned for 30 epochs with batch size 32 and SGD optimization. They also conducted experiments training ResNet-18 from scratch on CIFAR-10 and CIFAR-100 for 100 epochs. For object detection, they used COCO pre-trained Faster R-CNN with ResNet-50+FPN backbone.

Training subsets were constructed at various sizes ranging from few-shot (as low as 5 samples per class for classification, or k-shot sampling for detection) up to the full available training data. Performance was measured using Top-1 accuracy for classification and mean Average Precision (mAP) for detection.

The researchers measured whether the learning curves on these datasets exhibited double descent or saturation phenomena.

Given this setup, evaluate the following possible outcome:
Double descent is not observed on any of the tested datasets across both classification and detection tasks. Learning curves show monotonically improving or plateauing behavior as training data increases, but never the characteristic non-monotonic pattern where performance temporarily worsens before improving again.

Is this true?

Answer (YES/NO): NO